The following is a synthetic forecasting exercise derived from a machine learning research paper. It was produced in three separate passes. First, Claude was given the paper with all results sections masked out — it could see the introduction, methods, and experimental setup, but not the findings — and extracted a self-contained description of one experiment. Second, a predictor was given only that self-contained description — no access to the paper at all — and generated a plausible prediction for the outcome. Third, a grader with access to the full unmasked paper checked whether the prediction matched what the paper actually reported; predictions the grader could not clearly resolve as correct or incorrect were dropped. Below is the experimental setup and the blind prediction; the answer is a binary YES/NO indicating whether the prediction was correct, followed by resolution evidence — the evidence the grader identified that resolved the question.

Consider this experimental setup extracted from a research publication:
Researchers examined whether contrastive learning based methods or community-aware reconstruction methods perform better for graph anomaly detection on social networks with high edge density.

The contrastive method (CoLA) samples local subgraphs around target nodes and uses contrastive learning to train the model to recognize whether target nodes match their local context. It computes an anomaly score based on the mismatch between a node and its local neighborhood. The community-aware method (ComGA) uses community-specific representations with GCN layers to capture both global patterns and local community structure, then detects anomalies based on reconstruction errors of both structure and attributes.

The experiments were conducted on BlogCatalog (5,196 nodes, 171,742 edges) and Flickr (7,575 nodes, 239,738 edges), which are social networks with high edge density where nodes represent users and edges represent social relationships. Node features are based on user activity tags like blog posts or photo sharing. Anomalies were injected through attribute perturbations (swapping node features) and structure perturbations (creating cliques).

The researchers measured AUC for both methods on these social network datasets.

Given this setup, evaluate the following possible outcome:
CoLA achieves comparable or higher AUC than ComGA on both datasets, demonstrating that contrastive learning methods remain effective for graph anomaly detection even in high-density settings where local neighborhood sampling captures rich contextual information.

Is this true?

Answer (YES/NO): NO